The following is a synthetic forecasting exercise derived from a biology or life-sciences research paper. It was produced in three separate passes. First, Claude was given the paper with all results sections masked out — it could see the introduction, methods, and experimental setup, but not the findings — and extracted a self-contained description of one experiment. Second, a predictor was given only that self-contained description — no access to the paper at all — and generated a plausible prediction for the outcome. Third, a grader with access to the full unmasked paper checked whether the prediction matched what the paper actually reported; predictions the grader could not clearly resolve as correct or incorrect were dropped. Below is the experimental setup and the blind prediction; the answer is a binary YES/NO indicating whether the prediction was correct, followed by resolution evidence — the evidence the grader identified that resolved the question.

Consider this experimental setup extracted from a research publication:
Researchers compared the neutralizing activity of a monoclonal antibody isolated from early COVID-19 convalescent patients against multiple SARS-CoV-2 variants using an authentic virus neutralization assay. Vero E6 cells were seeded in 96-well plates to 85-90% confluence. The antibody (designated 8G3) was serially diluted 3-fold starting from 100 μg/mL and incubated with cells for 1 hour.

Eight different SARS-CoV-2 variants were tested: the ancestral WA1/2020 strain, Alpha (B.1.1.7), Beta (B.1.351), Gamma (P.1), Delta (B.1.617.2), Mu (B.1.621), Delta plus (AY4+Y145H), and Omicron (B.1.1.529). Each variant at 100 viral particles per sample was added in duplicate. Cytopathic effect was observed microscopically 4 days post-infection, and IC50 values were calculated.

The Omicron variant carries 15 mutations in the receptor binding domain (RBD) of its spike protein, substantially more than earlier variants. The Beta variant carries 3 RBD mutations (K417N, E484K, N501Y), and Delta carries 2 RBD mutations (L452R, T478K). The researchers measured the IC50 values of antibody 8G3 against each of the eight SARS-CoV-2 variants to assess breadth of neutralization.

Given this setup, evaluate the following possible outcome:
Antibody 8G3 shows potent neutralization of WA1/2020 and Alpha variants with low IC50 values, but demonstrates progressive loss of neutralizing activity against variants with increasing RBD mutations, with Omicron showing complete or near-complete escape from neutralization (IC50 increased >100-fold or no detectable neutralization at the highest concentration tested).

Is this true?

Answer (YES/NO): NO